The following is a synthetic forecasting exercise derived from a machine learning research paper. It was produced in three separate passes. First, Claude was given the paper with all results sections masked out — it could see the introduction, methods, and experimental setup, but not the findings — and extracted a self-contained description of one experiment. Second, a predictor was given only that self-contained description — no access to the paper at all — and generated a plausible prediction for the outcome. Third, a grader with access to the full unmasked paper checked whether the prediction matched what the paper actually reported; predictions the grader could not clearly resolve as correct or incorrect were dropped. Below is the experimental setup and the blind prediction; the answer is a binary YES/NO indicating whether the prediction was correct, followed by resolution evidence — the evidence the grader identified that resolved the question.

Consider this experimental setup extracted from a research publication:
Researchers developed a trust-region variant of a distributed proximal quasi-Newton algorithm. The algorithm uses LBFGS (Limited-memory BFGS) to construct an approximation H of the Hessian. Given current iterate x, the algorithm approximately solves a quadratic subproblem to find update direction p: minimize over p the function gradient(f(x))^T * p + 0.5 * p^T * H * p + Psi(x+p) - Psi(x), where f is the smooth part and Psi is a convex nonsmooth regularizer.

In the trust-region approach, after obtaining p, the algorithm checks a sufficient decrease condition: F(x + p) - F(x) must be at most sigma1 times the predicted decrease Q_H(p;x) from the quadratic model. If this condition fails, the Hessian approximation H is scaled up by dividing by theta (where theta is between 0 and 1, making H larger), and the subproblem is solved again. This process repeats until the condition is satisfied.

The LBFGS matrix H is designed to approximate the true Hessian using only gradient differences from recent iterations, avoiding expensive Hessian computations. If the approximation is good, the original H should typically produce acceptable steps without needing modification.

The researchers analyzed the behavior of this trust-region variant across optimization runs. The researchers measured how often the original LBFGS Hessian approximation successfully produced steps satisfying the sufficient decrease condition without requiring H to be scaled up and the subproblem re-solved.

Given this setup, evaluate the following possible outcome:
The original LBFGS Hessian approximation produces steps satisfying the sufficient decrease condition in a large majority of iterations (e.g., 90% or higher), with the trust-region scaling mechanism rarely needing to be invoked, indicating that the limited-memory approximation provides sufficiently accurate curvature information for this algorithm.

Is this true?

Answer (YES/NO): YES